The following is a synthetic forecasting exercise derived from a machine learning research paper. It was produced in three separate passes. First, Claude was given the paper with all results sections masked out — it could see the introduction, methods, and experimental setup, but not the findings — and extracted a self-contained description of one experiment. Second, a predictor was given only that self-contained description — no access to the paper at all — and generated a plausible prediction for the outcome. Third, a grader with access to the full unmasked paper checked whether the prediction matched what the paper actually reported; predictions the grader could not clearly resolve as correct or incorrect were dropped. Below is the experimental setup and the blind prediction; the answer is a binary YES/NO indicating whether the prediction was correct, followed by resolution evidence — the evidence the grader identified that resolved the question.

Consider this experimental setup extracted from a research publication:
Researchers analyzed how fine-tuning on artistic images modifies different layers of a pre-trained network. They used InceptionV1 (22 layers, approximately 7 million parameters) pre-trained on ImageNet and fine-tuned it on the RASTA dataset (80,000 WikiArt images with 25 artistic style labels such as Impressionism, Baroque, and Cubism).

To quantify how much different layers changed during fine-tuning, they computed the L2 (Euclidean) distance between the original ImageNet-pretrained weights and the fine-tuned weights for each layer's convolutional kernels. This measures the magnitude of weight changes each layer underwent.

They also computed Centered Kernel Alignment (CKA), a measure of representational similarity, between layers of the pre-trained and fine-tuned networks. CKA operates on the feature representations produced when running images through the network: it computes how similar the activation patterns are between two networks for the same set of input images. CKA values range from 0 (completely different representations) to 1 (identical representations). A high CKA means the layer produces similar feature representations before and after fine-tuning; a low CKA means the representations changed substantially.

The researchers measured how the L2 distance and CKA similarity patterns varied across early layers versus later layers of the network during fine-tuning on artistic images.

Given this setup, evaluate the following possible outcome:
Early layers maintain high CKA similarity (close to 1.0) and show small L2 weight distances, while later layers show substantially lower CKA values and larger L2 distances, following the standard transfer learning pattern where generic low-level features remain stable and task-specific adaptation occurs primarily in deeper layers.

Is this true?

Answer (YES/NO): YES